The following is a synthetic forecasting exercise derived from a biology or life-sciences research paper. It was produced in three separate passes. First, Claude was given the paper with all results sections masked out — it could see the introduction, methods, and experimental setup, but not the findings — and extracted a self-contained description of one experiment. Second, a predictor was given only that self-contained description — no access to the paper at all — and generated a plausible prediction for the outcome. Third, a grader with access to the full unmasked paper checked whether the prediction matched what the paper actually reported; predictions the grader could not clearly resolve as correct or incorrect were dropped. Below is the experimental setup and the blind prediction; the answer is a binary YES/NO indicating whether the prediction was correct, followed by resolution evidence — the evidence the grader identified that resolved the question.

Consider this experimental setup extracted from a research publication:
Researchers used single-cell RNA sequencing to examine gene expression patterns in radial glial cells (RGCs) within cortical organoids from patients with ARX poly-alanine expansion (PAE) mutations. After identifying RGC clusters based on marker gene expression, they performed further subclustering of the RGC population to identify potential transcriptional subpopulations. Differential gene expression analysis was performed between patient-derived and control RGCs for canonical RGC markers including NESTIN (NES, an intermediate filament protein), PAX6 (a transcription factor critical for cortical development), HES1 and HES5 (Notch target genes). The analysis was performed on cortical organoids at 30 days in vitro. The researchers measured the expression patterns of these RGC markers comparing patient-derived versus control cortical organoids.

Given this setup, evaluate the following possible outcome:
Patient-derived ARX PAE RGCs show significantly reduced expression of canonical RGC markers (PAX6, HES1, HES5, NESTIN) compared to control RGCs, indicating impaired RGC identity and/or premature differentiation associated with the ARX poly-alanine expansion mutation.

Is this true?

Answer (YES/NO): NO